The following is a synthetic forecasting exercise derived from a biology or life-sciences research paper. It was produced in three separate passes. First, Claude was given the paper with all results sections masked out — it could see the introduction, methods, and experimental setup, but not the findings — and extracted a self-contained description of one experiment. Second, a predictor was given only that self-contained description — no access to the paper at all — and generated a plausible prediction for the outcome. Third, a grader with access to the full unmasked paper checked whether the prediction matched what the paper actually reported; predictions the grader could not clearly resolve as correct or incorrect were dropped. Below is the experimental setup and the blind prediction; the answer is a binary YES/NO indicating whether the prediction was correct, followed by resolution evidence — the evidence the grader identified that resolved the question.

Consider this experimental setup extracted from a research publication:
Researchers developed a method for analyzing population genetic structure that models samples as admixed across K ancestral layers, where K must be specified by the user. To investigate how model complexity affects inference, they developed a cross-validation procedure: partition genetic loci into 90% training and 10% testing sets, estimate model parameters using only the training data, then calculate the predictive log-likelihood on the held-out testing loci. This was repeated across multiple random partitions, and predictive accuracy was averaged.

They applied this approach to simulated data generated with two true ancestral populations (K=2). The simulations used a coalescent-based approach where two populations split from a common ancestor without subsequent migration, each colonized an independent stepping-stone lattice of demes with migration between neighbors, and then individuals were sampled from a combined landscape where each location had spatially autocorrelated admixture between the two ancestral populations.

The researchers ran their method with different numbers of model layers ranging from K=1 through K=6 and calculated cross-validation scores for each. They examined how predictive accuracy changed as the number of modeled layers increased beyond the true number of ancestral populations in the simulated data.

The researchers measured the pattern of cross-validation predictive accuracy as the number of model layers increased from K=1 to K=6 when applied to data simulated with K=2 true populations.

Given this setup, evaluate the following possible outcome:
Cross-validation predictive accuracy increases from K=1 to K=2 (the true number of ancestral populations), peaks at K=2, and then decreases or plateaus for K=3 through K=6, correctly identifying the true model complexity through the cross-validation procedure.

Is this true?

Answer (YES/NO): YES